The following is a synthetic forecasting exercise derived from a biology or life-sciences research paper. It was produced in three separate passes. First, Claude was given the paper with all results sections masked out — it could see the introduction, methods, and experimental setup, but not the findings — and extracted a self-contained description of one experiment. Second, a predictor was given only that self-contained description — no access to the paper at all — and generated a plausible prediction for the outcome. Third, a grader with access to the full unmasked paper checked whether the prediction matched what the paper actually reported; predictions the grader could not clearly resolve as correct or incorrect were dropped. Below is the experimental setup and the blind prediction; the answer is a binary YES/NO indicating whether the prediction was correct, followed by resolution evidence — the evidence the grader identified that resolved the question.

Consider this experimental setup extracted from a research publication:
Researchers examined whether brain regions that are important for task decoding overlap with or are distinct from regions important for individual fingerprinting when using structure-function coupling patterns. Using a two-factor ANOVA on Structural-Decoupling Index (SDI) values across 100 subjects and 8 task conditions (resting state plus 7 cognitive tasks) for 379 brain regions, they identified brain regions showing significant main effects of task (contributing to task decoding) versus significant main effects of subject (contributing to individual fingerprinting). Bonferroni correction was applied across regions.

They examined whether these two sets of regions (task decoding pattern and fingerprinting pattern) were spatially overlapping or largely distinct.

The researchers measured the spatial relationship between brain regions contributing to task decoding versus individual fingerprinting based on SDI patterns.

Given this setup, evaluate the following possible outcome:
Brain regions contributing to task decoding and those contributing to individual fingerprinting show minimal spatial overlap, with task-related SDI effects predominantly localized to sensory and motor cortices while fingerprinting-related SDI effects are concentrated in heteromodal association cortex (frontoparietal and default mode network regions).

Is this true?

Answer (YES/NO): NO